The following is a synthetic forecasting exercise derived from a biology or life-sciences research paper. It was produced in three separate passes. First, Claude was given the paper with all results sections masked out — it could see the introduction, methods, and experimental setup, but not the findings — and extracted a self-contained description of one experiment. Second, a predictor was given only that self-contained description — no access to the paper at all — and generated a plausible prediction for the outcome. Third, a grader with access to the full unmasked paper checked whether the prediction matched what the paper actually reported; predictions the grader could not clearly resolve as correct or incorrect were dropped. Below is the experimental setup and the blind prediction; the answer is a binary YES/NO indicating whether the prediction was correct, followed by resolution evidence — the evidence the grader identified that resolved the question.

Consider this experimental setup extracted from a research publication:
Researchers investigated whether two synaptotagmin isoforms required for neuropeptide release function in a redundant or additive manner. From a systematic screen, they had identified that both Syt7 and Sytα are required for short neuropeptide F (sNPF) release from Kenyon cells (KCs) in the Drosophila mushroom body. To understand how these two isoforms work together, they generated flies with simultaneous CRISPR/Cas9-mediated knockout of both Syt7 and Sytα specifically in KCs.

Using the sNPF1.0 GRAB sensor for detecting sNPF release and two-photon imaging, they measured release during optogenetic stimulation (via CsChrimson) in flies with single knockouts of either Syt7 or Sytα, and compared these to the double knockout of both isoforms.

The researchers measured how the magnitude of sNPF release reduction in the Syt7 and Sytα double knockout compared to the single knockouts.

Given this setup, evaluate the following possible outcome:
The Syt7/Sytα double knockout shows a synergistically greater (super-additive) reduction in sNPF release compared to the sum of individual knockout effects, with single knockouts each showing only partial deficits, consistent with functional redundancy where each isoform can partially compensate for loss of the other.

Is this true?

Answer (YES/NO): NO